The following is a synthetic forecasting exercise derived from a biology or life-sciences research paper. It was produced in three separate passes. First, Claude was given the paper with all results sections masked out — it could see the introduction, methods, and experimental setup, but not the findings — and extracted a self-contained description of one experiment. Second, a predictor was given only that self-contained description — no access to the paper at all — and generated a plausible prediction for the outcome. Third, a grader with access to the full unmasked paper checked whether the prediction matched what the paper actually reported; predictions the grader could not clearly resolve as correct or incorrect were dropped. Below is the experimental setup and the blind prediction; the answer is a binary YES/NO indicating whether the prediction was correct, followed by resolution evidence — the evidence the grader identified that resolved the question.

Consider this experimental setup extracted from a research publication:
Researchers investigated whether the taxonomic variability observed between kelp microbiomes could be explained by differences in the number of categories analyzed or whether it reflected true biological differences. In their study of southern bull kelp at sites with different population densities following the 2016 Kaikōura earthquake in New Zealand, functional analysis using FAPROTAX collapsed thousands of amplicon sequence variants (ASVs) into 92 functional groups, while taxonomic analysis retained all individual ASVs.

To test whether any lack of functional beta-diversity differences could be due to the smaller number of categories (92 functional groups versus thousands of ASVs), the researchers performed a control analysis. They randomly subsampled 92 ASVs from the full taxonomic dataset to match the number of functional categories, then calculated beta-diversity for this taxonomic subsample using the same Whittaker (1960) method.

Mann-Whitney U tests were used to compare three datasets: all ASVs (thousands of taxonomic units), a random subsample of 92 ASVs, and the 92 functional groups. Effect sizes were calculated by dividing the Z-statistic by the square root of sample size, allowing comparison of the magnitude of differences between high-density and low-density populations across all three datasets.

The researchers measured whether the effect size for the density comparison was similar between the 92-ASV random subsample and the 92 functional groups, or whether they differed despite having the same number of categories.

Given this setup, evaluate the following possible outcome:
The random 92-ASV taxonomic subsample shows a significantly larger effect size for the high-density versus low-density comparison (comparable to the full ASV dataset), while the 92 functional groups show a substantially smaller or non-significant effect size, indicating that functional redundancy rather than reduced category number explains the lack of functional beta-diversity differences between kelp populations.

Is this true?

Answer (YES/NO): YES